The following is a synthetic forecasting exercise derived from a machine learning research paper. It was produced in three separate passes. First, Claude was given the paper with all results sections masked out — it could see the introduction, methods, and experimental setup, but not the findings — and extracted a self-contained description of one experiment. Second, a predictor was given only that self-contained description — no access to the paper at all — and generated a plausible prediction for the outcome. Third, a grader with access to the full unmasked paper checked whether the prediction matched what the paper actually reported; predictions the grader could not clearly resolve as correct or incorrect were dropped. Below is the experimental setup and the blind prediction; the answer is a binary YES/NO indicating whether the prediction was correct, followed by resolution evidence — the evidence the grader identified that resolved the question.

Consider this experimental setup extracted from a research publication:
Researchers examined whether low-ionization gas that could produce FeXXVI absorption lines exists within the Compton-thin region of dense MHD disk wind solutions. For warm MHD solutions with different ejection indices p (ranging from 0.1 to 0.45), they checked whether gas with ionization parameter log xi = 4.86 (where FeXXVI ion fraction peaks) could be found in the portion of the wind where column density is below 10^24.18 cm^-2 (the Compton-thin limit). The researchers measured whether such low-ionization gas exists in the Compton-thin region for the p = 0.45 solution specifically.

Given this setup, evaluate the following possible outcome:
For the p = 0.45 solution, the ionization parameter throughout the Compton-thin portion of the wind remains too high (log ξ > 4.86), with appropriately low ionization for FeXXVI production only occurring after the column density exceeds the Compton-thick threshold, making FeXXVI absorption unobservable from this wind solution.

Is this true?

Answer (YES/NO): YES